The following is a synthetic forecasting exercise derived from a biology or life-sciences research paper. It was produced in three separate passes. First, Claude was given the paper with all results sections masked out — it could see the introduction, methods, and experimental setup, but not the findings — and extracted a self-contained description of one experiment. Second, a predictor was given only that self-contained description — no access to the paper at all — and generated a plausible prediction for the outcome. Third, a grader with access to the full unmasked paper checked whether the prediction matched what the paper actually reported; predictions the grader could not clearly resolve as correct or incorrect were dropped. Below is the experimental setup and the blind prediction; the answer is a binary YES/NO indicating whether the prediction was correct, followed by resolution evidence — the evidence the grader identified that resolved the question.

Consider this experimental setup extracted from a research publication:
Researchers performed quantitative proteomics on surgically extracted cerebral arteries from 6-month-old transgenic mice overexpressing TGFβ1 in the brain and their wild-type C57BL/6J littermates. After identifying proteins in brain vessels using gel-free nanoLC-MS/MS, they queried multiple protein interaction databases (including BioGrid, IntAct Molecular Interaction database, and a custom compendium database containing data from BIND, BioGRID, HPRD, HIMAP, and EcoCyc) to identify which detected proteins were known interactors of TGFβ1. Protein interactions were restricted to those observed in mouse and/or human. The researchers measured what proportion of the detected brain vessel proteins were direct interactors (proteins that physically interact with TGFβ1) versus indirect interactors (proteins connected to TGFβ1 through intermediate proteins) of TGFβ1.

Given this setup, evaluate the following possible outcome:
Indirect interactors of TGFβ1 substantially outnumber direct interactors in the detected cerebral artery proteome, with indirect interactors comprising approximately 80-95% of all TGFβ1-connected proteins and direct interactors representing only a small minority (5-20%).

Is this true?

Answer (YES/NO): YES